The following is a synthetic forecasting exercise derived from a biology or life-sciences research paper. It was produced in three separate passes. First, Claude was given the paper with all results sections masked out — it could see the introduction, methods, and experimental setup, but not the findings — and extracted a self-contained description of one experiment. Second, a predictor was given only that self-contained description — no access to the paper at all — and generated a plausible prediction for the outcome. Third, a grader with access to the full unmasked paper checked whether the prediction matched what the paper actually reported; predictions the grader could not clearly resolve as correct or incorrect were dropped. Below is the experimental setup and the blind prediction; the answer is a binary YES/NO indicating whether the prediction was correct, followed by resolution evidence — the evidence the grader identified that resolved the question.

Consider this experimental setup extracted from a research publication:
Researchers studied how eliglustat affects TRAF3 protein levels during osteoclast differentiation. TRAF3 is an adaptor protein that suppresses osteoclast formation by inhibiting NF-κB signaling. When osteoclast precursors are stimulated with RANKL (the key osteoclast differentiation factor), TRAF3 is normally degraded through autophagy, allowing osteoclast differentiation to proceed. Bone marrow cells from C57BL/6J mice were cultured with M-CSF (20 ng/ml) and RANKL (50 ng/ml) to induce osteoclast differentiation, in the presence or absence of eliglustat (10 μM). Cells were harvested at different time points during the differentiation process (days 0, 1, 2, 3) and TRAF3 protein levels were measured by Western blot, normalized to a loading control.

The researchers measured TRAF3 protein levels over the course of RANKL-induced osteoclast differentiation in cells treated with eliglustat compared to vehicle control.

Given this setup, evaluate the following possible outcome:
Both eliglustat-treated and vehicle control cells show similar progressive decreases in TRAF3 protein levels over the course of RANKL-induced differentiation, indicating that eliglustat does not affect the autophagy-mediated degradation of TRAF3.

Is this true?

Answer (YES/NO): NO